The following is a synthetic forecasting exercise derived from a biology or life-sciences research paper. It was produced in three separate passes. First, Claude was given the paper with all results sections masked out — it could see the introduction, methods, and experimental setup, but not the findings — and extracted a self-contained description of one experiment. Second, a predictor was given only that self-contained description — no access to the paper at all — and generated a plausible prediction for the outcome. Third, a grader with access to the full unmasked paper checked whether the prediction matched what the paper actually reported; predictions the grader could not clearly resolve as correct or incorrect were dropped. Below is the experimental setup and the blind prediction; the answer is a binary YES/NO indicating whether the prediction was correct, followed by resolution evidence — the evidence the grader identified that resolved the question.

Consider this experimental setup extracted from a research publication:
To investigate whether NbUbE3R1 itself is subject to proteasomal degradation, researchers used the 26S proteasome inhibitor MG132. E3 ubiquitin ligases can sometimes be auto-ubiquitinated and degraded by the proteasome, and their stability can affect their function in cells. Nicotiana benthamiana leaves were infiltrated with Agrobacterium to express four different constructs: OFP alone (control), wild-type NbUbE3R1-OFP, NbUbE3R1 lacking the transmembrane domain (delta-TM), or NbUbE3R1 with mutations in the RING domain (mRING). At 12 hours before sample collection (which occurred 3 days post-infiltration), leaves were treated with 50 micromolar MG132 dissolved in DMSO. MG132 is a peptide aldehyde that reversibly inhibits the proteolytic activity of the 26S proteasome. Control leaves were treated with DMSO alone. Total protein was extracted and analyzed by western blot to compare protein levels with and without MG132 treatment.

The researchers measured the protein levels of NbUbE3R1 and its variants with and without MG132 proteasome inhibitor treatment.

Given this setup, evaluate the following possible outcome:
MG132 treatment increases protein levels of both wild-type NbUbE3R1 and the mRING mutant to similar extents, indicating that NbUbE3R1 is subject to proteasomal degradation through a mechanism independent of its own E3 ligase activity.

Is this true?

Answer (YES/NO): NO